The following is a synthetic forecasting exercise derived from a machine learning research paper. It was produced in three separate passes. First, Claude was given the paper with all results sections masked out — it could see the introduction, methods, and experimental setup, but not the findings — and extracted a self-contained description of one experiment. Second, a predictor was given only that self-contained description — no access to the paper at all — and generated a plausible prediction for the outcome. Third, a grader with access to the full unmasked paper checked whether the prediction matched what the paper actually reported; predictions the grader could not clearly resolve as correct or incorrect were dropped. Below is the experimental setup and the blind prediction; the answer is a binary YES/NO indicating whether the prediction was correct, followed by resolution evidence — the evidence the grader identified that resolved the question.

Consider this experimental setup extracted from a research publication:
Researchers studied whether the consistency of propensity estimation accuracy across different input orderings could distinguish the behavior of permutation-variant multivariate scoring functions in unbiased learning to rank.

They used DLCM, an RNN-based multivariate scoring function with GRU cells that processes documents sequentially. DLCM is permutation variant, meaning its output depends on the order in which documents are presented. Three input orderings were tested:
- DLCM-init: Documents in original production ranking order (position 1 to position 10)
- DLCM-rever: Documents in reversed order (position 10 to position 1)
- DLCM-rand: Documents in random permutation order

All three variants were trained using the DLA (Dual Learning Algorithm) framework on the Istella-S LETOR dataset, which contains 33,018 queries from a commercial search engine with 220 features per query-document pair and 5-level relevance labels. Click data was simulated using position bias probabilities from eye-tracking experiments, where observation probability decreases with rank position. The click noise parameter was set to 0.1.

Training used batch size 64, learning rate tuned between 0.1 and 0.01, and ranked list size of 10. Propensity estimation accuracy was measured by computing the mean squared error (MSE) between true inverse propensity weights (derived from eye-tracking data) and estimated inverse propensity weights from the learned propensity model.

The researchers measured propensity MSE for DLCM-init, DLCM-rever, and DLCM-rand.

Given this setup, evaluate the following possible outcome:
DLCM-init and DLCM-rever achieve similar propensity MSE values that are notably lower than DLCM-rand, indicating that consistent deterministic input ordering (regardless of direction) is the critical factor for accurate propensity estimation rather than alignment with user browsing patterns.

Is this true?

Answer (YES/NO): NO